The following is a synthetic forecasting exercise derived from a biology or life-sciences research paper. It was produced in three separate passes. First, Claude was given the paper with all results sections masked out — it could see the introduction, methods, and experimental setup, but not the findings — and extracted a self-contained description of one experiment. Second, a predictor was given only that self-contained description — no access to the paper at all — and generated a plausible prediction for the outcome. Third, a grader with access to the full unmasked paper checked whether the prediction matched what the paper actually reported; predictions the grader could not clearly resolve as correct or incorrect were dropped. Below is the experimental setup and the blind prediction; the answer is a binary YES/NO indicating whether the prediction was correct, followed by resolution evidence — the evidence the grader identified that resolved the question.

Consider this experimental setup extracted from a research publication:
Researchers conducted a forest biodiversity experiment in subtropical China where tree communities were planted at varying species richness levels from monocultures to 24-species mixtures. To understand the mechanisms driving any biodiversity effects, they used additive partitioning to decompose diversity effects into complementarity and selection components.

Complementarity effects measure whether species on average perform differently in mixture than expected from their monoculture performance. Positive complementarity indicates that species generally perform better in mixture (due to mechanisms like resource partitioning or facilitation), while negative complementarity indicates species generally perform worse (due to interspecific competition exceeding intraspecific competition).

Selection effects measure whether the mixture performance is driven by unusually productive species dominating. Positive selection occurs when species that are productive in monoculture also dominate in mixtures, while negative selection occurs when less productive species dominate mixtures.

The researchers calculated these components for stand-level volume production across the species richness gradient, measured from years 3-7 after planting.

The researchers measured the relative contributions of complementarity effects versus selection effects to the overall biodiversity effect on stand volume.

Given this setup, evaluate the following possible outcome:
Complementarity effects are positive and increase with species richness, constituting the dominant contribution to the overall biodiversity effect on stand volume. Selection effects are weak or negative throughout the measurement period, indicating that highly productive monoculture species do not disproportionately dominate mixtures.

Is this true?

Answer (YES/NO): NO